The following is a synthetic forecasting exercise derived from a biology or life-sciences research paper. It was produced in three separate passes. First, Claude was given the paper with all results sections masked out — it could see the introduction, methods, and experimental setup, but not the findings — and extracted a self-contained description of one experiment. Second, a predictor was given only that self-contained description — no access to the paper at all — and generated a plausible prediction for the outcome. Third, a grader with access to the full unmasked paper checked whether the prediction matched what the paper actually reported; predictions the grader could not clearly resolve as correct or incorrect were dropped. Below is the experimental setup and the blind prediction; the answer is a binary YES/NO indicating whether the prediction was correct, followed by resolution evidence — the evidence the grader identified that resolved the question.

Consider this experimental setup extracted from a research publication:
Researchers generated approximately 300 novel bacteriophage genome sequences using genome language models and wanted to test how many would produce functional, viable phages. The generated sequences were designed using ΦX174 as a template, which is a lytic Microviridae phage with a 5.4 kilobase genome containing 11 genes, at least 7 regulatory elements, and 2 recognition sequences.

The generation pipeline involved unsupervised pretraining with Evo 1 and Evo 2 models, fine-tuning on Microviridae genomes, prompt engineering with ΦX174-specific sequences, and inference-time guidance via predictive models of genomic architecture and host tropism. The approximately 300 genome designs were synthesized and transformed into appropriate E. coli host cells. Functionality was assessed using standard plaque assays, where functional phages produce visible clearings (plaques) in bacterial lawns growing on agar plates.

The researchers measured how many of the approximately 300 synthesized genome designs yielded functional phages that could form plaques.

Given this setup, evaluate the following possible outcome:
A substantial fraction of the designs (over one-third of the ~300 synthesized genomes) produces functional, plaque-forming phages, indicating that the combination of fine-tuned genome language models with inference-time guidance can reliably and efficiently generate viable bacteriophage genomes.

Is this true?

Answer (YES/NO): NO